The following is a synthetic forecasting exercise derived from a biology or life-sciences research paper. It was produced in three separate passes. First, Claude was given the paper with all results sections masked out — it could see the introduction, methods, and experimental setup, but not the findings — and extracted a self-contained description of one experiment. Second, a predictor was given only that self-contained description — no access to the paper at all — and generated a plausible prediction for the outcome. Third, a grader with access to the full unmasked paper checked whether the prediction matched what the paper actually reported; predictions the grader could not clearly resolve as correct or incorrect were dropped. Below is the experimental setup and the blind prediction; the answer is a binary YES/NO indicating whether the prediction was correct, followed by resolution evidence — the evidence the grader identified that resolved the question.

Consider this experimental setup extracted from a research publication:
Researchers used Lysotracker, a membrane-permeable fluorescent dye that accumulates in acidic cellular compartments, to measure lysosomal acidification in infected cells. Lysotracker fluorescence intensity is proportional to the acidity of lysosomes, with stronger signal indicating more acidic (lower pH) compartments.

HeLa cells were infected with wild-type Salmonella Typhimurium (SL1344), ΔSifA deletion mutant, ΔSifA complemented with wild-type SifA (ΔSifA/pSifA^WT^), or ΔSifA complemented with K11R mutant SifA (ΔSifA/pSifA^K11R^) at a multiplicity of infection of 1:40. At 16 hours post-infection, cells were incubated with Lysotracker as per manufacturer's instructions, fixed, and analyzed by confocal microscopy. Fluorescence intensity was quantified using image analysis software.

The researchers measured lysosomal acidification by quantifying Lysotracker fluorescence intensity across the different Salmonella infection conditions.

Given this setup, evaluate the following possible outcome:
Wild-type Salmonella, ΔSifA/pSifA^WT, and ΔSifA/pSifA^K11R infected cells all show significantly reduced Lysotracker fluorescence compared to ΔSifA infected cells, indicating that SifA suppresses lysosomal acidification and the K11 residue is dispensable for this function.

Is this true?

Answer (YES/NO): NO